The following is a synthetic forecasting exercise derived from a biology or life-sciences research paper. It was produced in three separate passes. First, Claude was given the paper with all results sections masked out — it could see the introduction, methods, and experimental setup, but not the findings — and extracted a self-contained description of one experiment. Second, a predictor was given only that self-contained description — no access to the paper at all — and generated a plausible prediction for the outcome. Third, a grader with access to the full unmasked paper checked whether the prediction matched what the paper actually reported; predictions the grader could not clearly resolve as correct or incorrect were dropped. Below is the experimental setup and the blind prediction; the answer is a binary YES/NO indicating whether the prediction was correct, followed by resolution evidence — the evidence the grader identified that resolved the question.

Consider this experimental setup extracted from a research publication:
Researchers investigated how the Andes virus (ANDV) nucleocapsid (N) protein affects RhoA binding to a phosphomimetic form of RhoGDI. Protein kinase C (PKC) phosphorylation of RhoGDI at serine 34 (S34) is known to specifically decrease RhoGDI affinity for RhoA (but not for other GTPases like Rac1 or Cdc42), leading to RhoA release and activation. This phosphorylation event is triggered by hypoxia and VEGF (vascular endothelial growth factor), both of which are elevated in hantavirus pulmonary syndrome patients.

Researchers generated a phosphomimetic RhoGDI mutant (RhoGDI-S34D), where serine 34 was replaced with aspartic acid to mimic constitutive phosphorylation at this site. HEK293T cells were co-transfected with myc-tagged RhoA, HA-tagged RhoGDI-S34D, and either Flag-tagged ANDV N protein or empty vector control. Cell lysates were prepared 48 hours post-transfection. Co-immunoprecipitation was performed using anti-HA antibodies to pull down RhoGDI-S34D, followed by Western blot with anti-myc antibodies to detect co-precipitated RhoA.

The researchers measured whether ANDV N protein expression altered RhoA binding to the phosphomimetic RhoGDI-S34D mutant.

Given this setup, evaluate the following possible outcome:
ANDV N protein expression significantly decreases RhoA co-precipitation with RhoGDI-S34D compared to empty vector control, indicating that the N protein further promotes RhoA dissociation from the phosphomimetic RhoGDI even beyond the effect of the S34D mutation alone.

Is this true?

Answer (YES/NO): YES